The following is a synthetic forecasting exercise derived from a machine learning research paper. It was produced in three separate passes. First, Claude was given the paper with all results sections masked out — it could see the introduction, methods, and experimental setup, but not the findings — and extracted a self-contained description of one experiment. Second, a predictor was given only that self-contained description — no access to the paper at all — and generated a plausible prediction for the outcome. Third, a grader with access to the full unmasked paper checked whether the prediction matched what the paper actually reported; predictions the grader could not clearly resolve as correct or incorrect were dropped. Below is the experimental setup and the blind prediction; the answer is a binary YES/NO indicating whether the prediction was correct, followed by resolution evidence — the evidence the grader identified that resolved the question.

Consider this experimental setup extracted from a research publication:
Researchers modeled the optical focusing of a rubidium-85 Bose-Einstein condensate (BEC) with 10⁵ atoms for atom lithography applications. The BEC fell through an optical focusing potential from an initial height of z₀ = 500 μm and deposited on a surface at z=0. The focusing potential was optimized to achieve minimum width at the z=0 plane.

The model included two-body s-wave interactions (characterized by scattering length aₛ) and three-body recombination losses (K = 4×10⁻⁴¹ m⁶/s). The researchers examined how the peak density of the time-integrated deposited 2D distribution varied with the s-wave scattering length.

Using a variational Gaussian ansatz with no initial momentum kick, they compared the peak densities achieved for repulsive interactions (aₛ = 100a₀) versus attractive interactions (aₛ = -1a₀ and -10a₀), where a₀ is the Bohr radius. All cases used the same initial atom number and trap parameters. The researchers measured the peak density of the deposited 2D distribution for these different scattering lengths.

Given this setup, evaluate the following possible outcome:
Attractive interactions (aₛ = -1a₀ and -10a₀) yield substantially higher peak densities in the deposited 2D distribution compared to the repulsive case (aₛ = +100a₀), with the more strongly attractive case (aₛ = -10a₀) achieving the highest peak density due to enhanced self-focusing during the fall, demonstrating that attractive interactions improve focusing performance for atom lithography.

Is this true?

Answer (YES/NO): NO